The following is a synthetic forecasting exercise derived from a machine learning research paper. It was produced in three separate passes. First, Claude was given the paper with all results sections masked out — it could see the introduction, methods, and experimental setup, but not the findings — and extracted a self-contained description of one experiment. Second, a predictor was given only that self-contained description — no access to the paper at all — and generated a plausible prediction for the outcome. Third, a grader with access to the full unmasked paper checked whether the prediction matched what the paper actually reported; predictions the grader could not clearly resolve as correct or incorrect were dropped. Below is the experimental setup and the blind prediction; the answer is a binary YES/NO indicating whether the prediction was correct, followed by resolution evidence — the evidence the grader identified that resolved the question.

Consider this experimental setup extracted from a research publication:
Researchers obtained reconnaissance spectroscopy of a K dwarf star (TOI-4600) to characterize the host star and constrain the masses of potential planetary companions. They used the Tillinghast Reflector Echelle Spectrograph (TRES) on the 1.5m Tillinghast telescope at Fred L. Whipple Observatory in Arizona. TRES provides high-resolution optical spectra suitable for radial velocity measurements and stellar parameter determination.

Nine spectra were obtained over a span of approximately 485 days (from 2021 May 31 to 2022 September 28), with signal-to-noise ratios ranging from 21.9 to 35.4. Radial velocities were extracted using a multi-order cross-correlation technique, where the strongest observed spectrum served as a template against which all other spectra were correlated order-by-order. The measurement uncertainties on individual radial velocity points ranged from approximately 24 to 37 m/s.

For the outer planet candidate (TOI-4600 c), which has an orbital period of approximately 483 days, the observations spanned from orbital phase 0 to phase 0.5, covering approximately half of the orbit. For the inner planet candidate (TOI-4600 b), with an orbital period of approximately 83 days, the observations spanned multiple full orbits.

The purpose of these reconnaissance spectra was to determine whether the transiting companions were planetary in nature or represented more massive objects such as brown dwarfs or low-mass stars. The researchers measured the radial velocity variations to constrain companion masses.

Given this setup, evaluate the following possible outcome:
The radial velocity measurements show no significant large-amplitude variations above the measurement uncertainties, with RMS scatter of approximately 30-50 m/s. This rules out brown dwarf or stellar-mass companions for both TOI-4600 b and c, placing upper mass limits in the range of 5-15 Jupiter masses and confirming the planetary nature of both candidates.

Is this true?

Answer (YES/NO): NO